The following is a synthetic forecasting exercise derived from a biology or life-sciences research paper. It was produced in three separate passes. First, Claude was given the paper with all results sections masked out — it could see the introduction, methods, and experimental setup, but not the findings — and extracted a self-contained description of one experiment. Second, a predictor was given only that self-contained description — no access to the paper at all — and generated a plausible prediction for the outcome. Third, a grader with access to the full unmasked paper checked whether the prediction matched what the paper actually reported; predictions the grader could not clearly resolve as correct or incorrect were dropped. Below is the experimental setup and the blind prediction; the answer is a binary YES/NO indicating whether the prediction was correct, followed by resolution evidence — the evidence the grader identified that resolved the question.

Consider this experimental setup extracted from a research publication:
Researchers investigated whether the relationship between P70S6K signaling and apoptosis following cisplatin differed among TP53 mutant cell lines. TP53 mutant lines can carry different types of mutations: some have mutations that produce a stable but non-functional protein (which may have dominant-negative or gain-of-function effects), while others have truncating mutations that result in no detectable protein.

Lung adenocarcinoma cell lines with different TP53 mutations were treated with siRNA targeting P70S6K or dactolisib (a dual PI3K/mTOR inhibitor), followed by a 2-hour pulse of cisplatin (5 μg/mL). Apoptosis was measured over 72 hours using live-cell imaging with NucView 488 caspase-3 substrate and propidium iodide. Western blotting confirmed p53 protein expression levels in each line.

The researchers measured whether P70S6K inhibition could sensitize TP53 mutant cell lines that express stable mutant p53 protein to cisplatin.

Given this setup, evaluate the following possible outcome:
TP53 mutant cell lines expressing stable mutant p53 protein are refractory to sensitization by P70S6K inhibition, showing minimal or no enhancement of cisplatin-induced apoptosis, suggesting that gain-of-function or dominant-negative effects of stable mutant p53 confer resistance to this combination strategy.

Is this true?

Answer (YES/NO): YES